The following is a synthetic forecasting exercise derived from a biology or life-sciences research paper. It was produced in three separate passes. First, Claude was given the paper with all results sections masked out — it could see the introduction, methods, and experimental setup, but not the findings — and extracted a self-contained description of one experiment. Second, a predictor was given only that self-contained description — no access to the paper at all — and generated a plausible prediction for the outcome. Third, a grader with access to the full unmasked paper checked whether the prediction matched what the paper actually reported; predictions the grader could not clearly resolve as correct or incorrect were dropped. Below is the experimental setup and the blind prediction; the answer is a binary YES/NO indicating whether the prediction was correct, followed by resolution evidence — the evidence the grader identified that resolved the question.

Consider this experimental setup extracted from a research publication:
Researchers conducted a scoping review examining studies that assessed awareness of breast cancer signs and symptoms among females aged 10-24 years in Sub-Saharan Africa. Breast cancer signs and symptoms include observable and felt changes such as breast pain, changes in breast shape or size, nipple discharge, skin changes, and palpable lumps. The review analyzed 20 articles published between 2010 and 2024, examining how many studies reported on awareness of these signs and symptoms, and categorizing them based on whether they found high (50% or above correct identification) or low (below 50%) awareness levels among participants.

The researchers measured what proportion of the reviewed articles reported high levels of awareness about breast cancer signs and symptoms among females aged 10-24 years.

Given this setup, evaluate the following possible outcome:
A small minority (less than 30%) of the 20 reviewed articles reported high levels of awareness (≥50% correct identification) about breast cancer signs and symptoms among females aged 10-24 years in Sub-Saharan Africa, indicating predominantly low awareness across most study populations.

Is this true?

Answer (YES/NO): YES